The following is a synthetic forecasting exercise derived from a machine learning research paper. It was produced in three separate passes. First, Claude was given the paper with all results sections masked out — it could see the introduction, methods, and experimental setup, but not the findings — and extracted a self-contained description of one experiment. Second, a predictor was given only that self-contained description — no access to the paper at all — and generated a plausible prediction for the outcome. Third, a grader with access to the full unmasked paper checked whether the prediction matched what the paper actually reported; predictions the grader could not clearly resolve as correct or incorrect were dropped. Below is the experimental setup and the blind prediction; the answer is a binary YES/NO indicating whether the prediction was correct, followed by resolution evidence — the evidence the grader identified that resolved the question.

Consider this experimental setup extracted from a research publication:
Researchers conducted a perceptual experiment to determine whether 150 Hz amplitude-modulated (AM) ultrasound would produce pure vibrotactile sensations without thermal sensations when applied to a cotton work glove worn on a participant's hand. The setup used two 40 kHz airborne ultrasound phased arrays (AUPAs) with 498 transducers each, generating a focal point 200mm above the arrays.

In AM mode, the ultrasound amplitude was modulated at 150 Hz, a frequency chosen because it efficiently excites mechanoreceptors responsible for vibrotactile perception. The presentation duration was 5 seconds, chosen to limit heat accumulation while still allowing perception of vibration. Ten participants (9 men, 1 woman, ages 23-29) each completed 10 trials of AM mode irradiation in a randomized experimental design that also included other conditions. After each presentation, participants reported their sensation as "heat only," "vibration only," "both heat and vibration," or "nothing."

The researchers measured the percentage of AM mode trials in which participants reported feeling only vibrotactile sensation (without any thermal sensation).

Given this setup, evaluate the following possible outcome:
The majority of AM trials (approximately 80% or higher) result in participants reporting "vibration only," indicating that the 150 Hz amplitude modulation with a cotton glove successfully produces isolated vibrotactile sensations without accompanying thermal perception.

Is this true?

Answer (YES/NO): NO